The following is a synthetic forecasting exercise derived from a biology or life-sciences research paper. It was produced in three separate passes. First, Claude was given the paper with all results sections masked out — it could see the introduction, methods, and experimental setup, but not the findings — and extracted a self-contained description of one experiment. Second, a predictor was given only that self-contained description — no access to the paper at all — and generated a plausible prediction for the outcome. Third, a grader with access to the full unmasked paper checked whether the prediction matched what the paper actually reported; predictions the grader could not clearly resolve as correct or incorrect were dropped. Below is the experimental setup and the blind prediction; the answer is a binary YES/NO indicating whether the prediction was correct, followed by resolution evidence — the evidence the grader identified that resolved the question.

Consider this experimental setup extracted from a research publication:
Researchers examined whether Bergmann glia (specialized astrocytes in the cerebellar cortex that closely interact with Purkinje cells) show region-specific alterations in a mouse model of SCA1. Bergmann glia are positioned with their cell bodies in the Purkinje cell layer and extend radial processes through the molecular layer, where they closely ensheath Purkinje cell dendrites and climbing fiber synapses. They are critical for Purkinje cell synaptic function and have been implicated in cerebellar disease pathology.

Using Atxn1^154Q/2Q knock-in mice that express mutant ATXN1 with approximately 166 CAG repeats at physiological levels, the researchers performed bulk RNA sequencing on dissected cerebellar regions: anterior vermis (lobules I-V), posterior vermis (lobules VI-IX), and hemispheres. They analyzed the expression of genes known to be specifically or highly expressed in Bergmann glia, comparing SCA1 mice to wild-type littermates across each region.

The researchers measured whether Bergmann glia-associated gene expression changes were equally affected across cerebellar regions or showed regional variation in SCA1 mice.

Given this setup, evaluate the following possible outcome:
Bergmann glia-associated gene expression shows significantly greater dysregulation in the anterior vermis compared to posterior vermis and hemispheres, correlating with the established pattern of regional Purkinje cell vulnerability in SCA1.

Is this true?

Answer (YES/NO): NO